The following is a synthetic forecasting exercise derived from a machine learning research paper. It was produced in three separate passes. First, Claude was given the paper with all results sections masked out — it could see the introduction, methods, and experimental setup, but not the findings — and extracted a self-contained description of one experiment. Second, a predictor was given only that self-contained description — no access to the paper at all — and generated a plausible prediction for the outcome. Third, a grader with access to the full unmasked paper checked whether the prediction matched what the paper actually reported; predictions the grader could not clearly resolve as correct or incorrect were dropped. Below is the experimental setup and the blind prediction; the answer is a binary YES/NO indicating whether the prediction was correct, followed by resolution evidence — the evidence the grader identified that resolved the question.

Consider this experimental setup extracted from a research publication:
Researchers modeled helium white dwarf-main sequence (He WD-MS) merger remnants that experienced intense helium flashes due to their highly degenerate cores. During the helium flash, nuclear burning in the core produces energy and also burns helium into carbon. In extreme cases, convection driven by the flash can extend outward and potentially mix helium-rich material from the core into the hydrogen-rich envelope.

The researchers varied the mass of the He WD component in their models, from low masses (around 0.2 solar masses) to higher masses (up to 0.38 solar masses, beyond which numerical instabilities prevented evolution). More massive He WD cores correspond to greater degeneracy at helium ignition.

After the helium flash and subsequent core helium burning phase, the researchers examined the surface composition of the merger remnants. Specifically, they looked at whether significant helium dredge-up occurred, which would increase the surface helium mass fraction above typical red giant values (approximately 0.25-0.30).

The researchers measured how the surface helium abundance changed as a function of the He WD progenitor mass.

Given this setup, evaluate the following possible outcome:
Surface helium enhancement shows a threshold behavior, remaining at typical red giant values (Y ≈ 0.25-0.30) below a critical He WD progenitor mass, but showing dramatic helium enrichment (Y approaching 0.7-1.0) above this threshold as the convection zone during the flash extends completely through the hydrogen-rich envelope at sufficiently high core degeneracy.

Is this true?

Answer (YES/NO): NO